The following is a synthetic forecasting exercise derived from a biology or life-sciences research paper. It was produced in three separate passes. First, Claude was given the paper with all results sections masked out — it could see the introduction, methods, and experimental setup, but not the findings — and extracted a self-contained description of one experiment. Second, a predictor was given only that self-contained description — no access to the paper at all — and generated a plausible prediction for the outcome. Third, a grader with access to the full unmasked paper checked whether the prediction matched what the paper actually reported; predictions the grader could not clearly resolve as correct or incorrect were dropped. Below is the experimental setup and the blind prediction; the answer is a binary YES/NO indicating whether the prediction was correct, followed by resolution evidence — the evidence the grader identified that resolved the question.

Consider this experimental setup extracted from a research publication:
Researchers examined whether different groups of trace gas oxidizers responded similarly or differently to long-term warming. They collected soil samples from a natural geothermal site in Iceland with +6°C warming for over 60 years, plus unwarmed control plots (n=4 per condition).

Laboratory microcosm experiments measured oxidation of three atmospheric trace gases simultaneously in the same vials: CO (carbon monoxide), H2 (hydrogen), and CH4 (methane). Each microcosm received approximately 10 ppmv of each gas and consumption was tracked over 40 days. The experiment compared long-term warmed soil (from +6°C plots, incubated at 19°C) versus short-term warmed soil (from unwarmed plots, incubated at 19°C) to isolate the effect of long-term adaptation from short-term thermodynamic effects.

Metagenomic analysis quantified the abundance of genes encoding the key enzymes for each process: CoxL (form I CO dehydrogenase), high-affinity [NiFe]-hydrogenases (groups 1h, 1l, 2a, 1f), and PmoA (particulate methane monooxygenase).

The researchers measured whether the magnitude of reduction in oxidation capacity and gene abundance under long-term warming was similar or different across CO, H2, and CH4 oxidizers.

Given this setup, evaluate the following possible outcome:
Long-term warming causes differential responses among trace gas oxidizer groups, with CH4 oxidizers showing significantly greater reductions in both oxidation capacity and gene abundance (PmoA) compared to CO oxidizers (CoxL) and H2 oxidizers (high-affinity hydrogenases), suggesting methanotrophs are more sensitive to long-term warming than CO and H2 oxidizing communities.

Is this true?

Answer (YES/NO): NO